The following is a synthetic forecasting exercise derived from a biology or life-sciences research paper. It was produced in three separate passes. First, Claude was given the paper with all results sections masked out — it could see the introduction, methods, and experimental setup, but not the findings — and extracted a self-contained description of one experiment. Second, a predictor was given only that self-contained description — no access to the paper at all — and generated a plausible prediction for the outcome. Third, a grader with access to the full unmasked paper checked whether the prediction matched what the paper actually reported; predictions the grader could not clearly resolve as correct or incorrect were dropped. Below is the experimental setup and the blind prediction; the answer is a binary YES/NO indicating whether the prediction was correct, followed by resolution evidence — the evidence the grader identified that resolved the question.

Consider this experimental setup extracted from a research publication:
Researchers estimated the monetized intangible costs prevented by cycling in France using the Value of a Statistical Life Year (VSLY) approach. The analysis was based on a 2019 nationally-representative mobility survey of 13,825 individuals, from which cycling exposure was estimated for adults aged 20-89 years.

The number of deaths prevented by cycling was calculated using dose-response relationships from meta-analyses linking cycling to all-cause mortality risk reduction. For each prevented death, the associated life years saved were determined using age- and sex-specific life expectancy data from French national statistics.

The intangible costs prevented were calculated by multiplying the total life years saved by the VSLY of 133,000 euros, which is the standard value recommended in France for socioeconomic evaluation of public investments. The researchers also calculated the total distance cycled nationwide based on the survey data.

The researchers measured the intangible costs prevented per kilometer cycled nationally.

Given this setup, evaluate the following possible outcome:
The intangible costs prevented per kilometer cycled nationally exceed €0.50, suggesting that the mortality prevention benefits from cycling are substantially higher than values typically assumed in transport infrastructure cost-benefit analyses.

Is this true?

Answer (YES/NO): YES